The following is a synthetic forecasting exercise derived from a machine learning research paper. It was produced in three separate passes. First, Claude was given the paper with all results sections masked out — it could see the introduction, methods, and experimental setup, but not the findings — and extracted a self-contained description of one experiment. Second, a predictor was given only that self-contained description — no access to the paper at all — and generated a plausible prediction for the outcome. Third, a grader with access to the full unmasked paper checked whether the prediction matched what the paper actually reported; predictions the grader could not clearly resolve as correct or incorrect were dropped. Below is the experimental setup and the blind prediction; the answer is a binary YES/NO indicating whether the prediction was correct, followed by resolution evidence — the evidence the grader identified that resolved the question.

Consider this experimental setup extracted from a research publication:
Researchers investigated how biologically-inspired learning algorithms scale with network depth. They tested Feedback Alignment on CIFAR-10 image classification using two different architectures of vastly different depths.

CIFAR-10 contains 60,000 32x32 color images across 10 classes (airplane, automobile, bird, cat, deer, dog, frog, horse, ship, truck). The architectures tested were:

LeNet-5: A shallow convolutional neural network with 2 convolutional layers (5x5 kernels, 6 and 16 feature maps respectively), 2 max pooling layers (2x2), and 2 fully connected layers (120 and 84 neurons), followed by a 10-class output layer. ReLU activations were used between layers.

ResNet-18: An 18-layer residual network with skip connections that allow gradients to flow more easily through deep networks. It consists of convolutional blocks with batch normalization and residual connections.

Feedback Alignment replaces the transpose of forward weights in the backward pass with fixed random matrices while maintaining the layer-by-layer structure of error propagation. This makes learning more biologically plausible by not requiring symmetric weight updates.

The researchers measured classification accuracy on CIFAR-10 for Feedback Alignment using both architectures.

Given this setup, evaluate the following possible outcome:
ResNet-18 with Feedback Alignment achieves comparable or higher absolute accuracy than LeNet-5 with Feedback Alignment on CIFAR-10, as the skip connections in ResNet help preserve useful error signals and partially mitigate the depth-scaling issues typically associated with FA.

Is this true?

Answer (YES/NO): YES